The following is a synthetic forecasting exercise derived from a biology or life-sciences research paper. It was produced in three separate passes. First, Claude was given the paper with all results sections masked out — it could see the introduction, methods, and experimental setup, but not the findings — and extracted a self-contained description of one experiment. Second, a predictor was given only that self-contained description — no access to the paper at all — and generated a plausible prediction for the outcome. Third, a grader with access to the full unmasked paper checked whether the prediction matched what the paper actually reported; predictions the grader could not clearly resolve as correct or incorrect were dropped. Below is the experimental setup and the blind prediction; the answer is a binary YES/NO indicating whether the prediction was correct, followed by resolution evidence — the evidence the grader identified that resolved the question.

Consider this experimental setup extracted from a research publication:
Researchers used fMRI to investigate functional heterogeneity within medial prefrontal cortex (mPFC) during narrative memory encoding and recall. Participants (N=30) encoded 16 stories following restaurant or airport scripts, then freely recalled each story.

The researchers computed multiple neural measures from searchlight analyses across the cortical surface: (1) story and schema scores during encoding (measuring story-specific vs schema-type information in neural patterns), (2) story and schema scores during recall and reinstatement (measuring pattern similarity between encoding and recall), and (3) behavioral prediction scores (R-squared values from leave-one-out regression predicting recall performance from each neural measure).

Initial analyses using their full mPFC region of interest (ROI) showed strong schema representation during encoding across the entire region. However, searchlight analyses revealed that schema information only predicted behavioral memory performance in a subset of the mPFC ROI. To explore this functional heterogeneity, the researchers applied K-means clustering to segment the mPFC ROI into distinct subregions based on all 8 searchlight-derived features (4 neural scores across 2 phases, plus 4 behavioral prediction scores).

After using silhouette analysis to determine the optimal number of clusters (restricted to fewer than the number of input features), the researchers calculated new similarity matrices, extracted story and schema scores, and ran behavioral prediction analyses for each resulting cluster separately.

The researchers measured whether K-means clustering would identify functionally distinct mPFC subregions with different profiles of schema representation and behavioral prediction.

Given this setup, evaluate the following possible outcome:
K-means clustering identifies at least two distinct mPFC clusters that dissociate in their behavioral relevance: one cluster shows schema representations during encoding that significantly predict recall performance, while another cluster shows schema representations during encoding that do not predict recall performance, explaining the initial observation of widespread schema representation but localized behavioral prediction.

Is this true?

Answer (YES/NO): YES